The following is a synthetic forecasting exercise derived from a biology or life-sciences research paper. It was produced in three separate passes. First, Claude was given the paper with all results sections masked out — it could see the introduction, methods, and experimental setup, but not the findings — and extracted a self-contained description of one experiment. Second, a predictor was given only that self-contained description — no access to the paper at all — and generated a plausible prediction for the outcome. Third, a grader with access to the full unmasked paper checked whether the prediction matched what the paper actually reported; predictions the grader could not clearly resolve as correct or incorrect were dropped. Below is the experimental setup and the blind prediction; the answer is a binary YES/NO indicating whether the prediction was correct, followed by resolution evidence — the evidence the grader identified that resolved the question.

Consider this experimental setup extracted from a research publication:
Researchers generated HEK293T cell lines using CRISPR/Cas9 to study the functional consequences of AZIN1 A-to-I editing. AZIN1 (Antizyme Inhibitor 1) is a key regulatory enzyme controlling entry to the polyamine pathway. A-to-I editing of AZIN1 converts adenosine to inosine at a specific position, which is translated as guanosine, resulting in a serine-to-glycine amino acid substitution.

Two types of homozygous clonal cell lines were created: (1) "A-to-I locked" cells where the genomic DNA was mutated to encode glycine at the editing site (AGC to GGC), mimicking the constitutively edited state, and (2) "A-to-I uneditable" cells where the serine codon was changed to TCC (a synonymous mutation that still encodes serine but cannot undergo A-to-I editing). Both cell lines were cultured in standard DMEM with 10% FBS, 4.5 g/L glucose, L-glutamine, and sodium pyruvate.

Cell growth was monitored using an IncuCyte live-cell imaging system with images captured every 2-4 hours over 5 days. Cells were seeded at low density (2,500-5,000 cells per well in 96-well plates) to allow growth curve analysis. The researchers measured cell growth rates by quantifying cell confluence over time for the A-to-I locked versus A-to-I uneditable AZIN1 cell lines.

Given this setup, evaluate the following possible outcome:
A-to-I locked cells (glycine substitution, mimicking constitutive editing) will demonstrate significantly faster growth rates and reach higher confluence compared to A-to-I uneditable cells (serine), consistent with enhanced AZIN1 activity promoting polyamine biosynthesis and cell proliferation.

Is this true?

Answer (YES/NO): YES